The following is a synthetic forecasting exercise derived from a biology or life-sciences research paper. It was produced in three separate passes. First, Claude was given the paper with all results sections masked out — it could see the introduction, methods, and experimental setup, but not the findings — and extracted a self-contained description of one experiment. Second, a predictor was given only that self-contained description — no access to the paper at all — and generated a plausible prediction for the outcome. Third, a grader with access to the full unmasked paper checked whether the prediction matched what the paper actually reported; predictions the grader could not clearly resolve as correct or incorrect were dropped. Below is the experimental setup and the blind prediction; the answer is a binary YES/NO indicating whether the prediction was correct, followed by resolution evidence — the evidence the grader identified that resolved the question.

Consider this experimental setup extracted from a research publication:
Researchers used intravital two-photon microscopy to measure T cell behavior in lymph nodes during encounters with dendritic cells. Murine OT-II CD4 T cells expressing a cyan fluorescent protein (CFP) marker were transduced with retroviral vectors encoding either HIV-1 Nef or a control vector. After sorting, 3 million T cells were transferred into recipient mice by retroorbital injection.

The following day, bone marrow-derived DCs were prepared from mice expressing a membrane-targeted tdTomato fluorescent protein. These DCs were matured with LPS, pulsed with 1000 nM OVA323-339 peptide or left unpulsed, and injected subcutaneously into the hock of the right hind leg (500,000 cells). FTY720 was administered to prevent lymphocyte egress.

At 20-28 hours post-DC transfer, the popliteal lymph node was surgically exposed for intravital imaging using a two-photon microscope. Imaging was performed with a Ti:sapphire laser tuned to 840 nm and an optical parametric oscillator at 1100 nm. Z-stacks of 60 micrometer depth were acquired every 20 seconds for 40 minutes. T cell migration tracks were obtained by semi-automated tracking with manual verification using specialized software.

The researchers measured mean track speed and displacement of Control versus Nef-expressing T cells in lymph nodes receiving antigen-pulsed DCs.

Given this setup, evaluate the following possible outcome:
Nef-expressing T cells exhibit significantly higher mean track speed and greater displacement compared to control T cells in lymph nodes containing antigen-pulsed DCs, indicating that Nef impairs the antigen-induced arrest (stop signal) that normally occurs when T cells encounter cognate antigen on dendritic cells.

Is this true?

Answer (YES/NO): NO